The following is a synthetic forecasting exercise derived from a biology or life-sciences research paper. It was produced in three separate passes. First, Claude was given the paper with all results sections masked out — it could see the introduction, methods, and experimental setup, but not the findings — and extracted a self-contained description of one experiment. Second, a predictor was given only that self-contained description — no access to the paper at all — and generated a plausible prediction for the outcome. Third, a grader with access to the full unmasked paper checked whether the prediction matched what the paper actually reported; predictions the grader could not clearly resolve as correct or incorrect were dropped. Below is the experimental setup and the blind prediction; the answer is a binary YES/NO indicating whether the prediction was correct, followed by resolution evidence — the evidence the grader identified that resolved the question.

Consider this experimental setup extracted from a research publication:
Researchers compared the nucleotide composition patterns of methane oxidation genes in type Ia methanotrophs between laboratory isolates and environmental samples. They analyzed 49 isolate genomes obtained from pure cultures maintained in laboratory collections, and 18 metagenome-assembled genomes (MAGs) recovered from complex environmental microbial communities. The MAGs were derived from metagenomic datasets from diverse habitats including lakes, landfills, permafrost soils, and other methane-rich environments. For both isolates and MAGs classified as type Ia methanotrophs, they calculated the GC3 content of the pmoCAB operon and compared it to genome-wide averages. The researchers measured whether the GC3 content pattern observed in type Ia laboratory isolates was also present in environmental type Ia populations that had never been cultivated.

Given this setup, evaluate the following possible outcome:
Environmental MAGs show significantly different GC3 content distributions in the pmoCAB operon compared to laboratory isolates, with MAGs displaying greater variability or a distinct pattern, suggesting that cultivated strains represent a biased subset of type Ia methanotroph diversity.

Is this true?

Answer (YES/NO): NO